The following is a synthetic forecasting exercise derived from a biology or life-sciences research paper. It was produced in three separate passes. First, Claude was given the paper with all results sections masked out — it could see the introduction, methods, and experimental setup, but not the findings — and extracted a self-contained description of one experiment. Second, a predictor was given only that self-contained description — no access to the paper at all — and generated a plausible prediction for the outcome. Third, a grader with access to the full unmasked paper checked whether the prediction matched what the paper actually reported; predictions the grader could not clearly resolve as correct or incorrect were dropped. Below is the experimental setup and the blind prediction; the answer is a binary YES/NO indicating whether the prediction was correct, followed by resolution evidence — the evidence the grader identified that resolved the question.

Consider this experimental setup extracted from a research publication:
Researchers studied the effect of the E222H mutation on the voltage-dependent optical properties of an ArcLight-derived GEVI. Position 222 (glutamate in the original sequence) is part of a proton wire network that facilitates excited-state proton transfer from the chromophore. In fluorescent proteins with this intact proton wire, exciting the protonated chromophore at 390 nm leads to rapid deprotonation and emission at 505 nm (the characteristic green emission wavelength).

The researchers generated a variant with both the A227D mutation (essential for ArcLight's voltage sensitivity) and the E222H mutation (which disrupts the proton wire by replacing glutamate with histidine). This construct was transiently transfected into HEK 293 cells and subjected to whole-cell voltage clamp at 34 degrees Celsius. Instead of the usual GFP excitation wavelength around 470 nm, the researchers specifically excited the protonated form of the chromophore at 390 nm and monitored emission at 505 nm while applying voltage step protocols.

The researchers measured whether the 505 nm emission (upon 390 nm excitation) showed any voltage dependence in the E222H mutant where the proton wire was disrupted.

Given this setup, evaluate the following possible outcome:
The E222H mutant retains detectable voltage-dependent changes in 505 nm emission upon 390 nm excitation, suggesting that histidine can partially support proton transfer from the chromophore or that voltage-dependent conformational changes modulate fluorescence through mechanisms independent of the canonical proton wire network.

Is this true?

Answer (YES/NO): YES